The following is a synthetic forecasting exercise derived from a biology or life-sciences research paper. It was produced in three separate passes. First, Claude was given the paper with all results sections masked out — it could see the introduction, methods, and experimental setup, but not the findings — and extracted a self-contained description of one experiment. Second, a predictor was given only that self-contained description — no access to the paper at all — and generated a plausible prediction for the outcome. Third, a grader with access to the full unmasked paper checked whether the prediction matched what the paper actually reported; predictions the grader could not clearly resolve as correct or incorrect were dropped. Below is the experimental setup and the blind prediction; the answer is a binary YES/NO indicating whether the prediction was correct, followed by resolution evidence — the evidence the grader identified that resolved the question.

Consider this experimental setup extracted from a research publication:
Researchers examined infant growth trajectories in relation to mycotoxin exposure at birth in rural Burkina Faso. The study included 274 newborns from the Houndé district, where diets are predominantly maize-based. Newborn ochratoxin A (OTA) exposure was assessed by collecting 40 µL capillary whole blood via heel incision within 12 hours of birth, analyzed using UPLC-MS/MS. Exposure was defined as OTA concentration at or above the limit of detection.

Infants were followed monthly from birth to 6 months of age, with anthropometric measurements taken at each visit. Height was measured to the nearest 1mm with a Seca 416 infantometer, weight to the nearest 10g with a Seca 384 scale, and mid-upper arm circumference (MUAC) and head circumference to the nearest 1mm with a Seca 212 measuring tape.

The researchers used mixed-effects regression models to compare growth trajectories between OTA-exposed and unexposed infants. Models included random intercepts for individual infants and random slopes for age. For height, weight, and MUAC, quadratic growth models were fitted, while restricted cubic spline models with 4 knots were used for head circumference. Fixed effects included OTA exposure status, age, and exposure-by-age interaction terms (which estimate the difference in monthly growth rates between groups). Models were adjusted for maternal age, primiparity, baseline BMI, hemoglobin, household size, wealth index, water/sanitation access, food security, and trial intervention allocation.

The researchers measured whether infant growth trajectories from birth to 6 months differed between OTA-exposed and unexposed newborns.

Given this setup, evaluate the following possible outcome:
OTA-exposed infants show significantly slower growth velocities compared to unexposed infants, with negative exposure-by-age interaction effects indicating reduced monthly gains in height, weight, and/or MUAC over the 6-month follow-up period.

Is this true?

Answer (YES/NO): NO